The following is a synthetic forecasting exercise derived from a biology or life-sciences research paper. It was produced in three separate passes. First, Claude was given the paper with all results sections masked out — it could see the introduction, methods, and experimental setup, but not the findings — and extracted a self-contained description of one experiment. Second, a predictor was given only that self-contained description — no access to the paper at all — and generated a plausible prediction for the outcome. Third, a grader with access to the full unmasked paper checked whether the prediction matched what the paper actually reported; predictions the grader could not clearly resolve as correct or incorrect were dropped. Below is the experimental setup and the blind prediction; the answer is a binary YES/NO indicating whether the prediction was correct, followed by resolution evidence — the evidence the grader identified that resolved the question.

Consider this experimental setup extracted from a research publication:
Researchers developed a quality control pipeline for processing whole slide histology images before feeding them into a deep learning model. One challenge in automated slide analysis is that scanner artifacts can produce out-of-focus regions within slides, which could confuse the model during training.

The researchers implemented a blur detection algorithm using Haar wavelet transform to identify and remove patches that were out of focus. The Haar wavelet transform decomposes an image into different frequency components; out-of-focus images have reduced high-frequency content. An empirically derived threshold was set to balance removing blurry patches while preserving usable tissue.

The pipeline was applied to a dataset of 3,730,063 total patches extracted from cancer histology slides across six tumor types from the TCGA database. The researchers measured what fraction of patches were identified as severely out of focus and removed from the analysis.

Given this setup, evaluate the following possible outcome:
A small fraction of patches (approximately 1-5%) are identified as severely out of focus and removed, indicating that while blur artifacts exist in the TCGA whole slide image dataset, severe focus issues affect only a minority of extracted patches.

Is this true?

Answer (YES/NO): YES